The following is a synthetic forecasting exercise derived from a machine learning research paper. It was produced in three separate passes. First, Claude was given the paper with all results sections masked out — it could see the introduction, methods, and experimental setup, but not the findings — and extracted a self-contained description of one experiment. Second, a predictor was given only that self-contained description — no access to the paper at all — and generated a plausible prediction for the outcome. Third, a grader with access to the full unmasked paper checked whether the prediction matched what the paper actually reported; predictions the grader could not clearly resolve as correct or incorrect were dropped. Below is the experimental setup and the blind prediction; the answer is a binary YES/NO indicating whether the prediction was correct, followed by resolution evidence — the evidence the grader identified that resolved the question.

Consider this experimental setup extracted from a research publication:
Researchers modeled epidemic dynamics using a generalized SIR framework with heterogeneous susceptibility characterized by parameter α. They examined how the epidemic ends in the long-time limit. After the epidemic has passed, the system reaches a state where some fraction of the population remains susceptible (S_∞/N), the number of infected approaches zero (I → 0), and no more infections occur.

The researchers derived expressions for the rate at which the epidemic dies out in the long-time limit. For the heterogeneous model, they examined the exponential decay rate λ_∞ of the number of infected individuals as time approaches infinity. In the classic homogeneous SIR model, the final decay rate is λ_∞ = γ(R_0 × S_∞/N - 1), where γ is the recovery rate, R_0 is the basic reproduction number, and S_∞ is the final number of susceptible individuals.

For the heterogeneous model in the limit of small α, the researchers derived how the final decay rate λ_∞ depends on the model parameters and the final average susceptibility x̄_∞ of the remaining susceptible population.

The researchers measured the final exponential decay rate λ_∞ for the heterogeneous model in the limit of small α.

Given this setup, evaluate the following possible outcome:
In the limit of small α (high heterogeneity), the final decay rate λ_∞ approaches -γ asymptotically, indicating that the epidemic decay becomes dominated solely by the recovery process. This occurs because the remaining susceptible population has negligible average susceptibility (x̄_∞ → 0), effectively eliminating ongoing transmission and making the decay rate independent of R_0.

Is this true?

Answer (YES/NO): NO